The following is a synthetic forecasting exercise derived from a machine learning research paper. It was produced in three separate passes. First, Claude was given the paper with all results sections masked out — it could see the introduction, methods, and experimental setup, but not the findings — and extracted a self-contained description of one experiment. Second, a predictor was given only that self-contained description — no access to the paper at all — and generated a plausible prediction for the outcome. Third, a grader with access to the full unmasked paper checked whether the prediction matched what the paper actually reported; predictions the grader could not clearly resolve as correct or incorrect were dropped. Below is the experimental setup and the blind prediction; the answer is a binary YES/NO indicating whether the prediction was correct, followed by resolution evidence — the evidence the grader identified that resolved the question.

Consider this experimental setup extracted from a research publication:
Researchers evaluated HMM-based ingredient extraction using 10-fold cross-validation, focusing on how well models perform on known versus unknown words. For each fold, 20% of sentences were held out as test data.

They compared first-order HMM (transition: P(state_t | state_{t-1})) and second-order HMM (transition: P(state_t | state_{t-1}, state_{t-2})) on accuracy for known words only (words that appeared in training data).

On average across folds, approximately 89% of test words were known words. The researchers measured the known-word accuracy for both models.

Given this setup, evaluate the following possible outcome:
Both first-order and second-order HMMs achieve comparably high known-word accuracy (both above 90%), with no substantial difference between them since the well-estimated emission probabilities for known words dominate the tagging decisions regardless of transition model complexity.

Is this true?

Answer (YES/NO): YES